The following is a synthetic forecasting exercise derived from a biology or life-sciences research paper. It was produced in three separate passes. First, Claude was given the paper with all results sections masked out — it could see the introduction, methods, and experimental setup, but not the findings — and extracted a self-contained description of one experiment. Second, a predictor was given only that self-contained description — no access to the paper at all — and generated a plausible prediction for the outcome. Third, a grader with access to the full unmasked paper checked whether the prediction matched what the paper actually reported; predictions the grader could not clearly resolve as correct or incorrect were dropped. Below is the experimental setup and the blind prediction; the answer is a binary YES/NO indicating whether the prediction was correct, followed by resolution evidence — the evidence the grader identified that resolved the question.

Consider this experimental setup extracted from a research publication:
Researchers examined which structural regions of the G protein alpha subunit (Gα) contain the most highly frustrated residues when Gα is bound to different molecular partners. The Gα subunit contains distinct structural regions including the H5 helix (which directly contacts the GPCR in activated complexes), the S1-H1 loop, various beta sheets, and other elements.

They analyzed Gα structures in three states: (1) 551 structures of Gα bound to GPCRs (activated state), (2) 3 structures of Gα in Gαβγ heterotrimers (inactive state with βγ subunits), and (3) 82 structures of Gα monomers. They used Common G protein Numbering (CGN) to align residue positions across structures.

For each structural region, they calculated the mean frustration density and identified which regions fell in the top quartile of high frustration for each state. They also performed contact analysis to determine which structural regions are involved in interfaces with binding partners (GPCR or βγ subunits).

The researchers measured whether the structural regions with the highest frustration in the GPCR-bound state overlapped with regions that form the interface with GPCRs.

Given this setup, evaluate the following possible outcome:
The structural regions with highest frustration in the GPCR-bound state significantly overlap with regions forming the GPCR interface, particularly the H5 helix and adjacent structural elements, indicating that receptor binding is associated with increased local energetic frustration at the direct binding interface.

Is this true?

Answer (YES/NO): YES